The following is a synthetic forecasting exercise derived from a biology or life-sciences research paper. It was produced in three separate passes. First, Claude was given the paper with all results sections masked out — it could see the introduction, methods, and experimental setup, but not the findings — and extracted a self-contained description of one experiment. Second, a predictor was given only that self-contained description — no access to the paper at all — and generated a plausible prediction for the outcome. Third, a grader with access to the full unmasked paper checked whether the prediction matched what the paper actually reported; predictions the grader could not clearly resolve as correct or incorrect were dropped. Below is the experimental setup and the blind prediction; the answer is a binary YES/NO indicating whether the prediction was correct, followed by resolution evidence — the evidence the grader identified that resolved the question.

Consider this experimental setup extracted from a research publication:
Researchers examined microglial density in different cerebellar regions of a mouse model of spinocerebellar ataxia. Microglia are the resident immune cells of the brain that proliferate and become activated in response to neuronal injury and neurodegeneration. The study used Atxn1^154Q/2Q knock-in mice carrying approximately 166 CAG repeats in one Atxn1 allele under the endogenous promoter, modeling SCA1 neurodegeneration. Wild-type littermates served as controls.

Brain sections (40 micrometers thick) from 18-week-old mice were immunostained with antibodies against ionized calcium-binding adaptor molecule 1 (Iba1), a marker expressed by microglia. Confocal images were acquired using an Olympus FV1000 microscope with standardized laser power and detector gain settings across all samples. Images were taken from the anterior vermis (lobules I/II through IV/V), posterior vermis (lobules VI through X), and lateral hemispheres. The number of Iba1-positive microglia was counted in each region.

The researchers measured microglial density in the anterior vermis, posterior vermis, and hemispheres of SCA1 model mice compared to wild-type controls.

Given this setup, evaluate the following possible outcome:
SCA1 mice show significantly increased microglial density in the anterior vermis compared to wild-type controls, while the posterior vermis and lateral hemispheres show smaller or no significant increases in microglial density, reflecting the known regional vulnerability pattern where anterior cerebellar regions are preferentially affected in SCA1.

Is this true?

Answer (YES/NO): NO